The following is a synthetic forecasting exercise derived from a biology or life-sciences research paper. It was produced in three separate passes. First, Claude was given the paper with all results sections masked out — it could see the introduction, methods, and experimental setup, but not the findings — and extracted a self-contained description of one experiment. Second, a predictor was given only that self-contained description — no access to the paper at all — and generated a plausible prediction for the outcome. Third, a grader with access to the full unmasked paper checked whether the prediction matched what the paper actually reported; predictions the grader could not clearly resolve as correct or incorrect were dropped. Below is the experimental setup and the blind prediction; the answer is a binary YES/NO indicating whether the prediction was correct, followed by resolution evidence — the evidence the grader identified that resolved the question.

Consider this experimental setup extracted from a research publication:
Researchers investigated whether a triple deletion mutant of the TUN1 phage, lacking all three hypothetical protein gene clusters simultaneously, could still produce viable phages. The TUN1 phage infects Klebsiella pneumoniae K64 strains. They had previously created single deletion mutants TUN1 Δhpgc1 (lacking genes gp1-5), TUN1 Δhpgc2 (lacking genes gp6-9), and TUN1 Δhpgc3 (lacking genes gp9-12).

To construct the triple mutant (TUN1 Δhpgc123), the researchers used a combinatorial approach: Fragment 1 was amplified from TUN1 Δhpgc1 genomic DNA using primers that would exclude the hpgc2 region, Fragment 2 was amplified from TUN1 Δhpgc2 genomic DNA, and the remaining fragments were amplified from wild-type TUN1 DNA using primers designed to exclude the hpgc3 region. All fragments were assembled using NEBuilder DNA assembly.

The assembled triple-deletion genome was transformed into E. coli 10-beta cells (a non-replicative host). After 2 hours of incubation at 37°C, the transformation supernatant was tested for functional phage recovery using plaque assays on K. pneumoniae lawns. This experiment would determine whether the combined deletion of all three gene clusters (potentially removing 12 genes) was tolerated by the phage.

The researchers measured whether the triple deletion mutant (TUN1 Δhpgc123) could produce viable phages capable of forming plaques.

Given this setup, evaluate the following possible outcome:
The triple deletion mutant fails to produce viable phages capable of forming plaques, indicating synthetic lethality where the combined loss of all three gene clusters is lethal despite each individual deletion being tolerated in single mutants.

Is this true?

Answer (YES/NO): NO